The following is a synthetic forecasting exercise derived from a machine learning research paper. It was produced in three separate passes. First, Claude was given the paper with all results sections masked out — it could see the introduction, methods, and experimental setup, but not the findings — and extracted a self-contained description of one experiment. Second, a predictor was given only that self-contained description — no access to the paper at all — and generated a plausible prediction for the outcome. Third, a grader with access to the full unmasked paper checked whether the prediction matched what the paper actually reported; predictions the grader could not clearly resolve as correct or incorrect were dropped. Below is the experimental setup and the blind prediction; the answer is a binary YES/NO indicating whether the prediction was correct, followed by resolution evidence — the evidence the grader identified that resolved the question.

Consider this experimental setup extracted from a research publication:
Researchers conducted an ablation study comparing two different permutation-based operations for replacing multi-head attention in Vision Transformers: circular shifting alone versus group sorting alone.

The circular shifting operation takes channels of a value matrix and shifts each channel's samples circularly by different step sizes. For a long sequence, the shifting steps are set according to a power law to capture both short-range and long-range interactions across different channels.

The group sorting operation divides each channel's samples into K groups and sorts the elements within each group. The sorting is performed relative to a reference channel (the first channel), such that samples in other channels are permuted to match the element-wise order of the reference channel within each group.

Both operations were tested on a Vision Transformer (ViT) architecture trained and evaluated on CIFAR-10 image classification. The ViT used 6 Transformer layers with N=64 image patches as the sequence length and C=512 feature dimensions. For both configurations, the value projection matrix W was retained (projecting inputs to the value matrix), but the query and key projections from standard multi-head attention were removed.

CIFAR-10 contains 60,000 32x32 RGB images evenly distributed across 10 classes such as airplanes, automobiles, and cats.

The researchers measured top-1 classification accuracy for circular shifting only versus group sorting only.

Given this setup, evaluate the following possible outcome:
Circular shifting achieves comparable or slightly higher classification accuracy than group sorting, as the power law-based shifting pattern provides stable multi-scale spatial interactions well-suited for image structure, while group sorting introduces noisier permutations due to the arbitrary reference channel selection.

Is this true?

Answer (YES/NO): NO